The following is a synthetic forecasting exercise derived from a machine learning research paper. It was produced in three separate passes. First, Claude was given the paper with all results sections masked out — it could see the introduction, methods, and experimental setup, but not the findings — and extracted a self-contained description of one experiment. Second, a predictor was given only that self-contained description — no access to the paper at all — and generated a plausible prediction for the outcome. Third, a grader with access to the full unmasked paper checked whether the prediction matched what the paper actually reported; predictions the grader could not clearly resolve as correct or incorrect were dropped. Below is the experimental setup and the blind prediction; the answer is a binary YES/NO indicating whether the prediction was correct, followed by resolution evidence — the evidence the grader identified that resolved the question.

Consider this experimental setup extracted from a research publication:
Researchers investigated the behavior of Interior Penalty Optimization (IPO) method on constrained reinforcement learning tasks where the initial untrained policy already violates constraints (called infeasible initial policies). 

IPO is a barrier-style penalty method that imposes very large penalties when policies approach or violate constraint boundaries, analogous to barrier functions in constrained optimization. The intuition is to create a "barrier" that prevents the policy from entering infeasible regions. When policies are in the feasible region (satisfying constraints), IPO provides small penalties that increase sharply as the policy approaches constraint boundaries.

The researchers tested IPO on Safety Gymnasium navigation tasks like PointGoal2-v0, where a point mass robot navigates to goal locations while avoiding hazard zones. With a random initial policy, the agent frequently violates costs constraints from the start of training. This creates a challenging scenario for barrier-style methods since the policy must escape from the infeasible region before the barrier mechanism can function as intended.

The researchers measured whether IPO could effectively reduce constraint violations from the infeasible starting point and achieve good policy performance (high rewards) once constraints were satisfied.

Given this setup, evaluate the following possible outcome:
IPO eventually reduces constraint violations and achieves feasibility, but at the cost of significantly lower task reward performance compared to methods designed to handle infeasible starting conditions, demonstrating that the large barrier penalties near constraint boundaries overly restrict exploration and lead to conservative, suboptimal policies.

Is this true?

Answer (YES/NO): NO